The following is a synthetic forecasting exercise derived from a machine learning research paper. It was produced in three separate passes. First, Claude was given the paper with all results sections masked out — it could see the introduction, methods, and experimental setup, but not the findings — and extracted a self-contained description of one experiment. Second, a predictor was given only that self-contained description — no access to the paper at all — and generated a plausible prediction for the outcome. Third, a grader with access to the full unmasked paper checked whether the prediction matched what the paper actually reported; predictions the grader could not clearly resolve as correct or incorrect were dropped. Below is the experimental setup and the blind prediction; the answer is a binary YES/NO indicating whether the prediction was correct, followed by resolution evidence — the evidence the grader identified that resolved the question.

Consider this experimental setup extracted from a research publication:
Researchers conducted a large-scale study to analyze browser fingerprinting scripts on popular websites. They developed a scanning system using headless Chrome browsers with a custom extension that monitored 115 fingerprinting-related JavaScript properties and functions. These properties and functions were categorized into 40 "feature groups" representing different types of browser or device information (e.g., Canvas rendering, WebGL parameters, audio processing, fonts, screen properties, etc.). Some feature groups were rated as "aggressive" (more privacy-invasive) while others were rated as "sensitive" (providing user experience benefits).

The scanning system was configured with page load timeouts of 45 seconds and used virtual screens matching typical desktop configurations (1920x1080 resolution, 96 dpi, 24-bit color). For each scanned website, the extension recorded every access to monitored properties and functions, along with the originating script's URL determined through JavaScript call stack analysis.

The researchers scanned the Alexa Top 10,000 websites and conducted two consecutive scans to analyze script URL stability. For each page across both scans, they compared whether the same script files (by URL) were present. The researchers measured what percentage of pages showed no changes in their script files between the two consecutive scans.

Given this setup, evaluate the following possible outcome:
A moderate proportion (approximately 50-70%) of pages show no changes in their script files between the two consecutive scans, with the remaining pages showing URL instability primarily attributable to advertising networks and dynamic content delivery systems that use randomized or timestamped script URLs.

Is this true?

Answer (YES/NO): NO